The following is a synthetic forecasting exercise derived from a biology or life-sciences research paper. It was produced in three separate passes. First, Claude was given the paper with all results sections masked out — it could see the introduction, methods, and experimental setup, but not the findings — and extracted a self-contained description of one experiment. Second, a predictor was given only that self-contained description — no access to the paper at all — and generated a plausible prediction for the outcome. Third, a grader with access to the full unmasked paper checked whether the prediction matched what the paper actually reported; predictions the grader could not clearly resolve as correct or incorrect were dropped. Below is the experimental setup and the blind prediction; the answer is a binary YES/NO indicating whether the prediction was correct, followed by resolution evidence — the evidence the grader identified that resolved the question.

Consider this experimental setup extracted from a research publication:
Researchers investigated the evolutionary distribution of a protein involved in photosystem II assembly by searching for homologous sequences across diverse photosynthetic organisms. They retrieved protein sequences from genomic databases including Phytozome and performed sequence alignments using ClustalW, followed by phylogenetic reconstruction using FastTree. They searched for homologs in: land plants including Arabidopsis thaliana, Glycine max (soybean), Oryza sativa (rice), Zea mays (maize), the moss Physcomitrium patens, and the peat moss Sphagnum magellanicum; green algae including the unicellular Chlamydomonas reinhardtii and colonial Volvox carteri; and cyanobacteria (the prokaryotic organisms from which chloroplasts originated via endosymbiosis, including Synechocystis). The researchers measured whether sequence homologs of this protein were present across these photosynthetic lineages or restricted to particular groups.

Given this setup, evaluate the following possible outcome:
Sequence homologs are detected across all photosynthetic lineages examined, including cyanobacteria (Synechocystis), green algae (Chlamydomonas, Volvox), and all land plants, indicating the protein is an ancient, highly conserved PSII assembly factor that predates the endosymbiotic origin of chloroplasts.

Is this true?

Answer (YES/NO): NO